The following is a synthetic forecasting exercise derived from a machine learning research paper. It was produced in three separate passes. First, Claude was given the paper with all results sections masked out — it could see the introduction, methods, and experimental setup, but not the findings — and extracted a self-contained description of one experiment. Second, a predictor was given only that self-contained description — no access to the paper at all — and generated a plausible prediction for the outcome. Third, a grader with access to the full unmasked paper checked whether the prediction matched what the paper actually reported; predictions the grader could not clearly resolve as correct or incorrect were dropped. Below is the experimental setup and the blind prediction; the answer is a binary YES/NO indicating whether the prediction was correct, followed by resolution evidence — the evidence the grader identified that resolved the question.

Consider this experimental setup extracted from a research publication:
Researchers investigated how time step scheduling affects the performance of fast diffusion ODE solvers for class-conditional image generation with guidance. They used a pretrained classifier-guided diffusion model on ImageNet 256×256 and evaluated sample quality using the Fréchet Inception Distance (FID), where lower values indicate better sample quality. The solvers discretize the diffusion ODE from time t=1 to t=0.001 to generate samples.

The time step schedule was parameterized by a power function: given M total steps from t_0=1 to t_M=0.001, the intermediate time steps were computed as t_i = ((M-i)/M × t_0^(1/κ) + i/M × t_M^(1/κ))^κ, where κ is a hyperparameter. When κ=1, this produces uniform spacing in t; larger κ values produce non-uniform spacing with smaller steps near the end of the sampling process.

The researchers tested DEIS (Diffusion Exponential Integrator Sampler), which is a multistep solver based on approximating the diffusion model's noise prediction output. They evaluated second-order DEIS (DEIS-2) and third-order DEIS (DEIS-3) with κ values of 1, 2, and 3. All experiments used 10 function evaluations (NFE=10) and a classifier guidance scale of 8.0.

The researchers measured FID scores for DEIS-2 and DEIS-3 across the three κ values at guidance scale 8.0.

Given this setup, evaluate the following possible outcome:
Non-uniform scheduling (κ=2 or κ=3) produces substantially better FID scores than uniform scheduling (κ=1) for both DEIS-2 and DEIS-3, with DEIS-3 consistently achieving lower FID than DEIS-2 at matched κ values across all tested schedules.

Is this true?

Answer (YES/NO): NO